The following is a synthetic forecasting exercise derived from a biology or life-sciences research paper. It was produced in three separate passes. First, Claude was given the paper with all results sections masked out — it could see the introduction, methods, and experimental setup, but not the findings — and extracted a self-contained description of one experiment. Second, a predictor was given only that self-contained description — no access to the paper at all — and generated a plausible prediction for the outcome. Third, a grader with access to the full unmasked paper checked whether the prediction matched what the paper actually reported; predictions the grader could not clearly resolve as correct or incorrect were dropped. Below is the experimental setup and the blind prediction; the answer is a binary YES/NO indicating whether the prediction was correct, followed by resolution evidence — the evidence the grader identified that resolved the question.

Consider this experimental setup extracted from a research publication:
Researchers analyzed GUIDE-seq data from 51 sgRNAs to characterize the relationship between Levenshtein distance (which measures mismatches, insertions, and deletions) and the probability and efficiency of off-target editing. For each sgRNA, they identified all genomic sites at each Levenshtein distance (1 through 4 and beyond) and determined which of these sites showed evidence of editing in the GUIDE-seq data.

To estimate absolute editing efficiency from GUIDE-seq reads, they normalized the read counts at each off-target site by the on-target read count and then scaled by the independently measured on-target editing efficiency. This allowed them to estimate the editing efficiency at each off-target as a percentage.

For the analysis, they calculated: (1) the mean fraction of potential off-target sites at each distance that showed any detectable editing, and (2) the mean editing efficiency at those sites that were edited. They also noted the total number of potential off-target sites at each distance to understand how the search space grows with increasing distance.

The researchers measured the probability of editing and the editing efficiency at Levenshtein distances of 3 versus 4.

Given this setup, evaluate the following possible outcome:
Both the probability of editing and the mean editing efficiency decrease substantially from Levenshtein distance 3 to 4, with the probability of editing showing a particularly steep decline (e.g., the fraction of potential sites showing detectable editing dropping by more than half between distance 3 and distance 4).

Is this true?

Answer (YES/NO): YES